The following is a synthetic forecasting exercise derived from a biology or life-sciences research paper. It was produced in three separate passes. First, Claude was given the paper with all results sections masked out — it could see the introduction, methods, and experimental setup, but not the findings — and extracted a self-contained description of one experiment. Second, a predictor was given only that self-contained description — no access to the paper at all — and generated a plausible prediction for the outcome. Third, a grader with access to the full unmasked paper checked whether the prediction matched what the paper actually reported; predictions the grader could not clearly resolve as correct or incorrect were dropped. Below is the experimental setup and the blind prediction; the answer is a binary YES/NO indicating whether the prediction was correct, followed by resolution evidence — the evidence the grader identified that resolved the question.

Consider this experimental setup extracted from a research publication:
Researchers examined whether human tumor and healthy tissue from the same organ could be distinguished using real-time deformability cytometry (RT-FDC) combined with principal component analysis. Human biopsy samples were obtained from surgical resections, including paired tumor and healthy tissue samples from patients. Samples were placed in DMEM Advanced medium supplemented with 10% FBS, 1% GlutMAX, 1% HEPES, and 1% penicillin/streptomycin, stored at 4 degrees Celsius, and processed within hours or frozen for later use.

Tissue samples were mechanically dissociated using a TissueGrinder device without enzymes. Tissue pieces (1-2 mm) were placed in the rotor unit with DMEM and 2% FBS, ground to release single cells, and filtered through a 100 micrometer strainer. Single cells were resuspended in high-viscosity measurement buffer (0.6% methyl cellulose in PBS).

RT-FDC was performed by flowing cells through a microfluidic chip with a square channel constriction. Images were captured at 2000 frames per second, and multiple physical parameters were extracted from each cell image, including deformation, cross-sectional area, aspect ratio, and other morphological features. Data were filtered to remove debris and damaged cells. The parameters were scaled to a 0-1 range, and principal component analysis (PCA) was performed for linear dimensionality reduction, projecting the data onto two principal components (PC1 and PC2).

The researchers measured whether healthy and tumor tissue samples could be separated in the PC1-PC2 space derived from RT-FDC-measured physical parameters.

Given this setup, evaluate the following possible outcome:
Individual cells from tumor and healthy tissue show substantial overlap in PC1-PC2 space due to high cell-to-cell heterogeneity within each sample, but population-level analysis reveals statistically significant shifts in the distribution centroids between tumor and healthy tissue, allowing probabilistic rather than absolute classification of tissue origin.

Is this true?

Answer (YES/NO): NO